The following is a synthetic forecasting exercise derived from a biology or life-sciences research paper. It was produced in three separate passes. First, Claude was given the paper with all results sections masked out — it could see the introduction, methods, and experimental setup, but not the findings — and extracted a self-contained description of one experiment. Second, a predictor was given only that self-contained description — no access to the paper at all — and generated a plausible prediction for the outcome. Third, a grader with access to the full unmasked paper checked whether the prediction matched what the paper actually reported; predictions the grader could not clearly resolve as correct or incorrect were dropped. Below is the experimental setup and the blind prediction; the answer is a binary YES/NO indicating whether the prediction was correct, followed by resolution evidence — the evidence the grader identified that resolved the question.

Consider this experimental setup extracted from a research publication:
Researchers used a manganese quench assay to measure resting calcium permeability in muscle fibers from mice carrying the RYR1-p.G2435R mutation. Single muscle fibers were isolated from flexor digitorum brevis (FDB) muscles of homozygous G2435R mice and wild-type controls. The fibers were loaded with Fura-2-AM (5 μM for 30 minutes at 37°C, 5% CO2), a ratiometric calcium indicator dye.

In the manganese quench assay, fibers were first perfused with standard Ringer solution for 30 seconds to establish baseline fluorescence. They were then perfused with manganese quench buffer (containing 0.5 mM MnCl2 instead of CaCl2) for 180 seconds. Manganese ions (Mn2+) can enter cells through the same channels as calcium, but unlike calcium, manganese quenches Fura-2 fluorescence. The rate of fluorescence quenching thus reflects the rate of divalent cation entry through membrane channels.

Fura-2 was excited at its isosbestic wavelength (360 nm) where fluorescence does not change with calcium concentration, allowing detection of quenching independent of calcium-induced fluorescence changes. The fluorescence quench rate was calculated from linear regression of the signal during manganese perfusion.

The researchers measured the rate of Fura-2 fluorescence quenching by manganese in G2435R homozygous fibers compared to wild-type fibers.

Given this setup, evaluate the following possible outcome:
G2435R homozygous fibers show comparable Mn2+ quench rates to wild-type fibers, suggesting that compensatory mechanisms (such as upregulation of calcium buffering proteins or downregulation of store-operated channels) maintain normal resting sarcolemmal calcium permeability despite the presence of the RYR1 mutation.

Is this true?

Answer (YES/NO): NO